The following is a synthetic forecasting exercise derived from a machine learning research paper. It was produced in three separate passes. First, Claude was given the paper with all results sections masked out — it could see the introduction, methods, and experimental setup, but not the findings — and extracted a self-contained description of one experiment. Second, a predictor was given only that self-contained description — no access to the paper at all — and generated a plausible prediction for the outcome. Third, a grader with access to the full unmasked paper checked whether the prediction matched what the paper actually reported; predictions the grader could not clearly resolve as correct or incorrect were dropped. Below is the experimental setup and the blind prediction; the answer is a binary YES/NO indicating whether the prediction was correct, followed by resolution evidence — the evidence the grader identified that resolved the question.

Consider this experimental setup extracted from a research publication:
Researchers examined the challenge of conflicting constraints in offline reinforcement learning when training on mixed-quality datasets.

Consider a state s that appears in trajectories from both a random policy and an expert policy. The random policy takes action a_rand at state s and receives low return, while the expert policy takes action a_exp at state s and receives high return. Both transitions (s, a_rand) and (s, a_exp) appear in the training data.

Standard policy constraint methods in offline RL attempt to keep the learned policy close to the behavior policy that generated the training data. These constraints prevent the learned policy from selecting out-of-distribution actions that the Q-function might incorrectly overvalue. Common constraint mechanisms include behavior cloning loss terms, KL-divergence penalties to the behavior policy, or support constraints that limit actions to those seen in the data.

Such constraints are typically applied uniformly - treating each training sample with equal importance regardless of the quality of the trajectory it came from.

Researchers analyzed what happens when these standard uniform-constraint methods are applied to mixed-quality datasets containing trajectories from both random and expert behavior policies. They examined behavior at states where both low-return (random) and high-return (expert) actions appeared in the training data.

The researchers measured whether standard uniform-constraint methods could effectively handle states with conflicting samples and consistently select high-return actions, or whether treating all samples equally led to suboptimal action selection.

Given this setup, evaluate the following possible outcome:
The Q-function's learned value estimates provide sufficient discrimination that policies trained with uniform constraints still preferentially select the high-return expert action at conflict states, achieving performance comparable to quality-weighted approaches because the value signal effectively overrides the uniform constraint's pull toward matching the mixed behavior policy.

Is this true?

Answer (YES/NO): NO